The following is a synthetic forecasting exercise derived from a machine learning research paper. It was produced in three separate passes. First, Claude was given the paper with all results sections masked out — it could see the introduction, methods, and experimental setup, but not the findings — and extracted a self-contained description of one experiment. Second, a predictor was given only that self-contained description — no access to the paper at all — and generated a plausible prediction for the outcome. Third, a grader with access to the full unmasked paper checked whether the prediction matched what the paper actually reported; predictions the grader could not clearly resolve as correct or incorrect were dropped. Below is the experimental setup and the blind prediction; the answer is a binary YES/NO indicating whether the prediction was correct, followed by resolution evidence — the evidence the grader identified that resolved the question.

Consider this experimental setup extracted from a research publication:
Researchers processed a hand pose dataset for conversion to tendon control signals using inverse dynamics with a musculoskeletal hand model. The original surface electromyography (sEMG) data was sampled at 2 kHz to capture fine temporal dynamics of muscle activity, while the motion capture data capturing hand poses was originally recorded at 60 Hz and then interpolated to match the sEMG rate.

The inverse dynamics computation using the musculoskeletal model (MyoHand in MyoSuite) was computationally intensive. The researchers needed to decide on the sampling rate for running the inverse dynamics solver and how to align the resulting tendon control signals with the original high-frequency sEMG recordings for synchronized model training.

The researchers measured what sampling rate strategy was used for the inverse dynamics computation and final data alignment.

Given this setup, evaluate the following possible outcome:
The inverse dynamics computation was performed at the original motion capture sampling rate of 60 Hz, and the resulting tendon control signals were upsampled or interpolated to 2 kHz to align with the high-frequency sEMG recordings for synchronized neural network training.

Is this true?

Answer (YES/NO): NO